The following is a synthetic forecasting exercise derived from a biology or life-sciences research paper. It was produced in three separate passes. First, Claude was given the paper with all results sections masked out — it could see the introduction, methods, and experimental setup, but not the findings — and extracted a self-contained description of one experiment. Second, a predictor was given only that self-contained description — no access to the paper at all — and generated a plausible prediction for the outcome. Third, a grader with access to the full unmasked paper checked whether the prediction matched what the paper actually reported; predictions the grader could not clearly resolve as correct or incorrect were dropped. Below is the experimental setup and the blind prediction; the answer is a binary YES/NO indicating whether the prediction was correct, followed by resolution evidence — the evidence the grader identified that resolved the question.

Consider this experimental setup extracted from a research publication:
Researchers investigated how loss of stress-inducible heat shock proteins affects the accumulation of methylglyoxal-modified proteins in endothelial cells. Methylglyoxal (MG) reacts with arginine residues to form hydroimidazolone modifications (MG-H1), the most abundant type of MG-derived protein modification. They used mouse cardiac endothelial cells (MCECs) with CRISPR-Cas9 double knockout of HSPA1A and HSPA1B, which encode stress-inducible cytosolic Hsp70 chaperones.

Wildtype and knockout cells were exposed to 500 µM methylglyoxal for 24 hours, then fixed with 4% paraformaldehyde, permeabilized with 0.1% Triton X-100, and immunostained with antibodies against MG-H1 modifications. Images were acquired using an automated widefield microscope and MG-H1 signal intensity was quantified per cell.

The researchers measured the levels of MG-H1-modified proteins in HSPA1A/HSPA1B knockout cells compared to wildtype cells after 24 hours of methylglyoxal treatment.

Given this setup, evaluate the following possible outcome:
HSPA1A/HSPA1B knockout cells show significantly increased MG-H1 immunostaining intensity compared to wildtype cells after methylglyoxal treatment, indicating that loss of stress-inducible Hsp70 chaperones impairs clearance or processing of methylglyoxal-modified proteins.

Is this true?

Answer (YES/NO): YES